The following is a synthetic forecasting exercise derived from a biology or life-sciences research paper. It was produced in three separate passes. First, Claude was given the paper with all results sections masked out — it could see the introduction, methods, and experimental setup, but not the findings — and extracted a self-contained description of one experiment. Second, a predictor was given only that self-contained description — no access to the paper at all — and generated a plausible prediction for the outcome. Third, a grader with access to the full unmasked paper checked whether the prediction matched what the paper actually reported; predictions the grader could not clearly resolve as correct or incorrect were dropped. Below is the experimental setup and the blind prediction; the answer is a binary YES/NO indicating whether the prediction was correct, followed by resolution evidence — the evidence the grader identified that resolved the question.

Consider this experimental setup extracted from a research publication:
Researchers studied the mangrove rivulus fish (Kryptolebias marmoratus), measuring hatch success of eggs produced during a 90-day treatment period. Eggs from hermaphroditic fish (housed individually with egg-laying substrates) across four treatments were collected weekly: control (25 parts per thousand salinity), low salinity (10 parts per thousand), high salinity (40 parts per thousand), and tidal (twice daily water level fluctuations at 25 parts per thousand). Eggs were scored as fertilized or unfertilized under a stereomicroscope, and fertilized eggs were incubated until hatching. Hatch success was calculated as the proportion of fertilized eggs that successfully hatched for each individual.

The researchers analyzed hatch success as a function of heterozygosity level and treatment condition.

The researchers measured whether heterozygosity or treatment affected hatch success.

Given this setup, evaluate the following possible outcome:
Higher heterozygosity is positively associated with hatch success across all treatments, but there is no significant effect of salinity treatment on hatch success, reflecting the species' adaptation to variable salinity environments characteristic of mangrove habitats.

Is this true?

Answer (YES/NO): NO